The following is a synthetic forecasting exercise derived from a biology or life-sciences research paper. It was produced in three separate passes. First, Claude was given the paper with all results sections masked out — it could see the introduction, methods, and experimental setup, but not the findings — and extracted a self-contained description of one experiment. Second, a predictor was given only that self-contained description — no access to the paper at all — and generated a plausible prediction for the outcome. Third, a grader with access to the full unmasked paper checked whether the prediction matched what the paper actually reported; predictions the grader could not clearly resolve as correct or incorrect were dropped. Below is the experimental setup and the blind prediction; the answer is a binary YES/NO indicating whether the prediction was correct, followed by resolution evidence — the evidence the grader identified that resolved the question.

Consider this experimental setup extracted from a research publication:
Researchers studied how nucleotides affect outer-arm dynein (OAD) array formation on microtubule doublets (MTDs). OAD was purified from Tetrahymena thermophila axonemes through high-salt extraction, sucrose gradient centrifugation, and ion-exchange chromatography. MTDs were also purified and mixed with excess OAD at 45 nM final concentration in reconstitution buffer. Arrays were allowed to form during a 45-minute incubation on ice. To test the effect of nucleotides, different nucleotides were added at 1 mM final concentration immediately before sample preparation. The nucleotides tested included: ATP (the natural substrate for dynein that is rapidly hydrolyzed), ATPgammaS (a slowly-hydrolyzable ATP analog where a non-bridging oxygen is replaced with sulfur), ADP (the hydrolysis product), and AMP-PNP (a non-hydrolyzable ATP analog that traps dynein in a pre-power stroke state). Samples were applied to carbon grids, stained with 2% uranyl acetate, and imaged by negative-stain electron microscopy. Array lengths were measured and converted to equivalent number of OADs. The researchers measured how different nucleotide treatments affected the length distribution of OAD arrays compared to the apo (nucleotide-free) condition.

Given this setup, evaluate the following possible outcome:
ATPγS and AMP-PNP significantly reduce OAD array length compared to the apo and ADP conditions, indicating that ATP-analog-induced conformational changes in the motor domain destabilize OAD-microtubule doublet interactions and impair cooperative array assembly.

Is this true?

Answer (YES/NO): NO